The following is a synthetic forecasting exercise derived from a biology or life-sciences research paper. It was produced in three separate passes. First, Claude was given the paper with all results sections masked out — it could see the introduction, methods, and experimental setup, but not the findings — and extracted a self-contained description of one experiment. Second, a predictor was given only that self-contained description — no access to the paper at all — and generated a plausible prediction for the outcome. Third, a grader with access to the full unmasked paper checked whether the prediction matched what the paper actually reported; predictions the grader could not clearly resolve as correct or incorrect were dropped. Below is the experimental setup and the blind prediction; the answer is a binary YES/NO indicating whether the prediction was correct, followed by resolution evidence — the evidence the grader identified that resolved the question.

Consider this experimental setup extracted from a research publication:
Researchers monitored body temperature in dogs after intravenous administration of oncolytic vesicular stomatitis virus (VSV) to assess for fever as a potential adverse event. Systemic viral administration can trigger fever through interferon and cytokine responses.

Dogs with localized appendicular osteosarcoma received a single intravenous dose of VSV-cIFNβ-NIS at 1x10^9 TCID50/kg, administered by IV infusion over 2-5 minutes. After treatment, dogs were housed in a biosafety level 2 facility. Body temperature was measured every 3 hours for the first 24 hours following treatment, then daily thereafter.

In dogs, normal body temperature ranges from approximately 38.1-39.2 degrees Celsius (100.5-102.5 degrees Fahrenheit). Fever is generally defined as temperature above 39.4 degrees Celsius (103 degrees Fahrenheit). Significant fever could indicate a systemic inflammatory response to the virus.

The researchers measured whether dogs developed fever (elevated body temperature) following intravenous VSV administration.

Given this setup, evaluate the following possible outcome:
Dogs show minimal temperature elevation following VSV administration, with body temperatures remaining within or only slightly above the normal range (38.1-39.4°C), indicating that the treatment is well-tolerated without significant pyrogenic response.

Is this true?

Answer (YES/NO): NO